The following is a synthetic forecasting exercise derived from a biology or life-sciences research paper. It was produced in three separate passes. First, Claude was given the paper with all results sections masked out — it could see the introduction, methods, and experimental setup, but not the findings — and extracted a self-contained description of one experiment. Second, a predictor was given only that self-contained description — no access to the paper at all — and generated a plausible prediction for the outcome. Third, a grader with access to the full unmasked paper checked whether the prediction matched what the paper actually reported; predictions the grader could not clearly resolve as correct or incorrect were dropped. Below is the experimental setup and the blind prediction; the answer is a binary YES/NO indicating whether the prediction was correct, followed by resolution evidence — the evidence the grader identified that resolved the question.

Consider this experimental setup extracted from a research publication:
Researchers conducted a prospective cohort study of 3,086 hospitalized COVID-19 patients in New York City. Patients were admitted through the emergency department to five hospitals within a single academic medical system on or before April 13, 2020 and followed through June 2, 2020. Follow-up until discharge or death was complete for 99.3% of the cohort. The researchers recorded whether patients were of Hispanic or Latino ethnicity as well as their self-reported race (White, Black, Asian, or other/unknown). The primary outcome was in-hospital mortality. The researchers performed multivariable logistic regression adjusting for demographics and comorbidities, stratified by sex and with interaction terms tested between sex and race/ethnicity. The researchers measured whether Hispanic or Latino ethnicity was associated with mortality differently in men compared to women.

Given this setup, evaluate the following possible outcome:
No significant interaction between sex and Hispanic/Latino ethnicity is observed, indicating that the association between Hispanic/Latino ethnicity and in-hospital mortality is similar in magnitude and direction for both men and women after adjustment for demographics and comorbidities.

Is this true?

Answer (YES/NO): YES